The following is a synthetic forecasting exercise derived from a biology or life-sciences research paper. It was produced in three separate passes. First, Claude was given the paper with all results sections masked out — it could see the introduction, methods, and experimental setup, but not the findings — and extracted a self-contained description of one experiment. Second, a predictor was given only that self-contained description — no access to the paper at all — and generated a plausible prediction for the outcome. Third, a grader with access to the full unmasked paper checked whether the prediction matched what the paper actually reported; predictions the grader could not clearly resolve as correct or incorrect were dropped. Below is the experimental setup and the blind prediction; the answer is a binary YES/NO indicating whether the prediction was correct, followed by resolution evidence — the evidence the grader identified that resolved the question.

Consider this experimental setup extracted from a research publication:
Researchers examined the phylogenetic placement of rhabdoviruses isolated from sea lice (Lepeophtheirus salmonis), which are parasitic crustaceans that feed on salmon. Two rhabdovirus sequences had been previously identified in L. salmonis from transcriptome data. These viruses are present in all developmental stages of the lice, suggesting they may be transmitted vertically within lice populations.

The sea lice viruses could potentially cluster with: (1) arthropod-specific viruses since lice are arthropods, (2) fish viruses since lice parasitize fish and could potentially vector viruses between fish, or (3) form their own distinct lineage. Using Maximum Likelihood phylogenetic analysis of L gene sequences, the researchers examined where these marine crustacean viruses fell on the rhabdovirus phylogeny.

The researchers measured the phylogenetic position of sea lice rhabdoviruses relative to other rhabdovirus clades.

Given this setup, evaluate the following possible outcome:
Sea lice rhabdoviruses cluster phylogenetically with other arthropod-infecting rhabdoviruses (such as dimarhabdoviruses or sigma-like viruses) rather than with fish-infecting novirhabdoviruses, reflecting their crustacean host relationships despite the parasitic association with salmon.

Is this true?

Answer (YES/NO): YES